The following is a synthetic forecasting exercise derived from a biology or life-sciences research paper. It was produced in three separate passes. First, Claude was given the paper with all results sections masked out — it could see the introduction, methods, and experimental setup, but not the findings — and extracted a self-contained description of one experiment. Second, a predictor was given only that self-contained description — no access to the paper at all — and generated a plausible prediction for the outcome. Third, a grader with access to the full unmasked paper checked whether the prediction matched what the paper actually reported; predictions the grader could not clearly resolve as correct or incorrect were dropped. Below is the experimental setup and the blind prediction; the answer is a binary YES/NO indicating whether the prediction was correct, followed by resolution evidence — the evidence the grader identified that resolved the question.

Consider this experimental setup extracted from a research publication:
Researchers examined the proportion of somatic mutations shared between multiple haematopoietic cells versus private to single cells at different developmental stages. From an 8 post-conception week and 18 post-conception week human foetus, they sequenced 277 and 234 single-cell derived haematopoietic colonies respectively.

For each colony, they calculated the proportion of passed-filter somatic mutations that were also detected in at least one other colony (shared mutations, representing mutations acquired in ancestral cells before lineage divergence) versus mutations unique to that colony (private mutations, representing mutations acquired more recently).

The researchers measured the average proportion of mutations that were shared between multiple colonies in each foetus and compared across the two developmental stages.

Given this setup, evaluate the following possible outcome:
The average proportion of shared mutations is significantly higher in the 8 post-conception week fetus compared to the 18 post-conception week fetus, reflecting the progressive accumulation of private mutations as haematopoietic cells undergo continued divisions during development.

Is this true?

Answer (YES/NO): YES